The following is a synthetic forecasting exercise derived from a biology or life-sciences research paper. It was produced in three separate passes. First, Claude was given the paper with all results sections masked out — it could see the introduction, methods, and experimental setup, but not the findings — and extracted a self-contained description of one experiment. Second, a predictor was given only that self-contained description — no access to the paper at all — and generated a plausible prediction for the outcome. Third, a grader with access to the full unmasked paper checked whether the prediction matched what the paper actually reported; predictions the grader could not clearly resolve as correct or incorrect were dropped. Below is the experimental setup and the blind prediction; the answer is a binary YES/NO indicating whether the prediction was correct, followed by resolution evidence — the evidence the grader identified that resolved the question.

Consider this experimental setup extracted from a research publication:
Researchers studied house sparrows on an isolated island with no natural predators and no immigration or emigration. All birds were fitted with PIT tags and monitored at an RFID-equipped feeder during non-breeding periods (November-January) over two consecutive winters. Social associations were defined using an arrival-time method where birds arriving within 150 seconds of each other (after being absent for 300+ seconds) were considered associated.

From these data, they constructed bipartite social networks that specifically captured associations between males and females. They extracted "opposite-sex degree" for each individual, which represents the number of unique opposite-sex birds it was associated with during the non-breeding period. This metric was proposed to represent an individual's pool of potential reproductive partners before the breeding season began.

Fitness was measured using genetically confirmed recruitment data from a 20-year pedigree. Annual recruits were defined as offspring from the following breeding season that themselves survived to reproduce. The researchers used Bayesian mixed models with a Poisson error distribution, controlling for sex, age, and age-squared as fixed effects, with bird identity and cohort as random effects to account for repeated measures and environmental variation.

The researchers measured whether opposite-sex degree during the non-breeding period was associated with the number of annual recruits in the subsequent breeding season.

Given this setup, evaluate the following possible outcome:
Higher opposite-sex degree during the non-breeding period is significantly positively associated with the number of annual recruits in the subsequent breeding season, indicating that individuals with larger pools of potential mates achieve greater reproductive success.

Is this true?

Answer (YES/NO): YES